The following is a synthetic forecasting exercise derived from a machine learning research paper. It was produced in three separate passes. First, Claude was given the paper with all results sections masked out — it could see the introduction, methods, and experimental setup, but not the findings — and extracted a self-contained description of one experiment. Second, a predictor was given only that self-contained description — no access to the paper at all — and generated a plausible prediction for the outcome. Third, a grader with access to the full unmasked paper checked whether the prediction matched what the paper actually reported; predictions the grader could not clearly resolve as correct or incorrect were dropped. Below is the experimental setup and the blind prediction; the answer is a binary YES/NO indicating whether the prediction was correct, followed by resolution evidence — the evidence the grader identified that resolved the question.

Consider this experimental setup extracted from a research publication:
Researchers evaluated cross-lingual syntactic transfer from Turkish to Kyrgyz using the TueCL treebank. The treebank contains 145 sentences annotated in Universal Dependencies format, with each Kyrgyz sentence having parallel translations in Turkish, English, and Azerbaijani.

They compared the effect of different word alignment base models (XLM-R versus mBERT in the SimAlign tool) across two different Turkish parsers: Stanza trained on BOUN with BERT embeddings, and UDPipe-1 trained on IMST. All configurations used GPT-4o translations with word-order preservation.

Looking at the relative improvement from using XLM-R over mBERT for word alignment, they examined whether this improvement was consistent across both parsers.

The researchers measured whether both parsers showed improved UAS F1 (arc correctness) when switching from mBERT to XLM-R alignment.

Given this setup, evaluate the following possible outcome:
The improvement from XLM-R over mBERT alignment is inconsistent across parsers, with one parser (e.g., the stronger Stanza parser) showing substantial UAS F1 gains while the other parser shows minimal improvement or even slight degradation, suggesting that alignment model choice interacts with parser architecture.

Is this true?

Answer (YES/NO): NO